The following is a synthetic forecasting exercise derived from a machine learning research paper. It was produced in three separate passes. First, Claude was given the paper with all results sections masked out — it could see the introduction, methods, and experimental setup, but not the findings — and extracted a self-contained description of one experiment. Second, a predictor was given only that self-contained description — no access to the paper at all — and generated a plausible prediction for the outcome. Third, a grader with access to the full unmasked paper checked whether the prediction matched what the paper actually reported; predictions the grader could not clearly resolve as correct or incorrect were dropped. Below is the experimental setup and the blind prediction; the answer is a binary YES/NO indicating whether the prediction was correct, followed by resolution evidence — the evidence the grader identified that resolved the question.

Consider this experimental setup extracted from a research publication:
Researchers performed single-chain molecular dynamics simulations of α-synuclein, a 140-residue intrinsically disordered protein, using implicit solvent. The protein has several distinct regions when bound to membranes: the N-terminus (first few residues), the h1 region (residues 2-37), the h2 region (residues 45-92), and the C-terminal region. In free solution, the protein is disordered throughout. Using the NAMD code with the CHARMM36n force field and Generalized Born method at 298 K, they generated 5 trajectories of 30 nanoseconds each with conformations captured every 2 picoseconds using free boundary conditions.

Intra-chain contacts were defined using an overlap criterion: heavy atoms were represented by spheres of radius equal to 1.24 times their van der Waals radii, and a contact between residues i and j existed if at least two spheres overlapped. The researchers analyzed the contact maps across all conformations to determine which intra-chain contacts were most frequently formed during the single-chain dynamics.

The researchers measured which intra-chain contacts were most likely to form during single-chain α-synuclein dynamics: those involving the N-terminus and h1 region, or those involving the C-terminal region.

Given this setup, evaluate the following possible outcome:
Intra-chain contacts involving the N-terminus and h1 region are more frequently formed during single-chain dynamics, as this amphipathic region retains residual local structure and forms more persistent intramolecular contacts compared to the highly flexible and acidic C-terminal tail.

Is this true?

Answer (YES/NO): YES